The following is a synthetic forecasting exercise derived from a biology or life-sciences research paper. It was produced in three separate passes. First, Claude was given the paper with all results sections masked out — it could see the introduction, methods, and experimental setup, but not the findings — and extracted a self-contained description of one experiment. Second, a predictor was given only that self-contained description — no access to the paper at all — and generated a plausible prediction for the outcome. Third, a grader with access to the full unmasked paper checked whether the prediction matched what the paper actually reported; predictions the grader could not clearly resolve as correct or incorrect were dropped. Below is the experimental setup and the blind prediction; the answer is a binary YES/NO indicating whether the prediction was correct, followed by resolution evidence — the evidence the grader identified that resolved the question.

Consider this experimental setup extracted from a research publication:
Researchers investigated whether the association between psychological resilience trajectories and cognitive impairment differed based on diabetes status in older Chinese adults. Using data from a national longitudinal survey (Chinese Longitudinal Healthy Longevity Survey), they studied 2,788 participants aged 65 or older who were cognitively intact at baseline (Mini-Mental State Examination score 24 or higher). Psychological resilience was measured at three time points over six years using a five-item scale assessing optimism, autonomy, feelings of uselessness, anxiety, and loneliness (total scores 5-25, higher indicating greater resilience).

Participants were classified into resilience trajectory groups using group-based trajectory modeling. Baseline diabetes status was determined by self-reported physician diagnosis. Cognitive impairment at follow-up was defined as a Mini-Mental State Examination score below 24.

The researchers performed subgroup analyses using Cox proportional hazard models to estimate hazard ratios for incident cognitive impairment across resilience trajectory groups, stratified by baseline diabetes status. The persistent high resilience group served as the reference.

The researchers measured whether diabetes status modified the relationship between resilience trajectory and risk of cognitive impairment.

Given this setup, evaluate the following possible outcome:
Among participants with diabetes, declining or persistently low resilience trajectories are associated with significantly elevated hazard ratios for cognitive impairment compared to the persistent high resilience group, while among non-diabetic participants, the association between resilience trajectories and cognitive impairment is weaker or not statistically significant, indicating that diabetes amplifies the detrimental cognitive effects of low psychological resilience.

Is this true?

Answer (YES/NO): YES